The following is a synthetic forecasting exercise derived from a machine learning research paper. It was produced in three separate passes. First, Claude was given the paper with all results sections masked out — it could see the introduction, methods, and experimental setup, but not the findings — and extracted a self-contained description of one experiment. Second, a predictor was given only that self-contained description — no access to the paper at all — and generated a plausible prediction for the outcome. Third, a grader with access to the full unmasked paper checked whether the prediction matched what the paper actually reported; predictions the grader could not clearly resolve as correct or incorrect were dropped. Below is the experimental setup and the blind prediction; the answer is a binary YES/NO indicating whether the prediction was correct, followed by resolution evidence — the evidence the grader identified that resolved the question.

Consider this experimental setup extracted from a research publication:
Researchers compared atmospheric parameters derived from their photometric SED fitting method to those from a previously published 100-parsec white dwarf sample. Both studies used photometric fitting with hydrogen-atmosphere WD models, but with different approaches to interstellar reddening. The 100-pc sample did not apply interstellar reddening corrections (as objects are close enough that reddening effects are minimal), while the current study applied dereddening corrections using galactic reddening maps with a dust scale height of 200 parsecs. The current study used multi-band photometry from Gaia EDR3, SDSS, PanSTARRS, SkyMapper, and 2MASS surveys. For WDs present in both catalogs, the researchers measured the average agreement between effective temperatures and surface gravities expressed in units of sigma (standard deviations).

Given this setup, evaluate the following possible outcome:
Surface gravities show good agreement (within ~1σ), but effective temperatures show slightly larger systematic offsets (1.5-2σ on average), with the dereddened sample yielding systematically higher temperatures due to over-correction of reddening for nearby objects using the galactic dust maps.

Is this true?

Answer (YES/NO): NO